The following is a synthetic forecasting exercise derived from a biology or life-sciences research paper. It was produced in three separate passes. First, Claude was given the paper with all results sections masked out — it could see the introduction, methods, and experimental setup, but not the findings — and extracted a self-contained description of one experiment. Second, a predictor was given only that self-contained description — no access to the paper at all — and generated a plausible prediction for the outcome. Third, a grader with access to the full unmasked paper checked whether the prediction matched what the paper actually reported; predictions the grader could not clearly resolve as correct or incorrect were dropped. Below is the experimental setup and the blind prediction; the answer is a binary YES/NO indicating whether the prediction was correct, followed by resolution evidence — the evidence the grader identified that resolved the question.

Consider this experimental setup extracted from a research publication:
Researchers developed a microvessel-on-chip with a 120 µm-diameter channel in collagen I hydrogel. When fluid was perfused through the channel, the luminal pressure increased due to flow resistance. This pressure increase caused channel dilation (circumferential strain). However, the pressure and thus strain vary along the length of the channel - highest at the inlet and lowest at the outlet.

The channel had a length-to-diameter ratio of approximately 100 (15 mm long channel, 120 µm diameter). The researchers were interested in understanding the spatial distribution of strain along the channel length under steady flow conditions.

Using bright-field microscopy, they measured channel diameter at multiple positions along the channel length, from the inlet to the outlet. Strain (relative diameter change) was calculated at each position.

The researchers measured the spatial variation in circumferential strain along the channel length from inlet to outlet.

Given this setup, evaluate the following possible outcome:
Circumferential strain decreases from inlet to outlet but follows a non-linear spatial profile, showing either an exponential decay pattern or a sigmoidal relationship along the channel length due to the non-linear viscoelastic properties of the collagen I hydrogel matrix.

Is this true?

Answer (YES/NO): NO